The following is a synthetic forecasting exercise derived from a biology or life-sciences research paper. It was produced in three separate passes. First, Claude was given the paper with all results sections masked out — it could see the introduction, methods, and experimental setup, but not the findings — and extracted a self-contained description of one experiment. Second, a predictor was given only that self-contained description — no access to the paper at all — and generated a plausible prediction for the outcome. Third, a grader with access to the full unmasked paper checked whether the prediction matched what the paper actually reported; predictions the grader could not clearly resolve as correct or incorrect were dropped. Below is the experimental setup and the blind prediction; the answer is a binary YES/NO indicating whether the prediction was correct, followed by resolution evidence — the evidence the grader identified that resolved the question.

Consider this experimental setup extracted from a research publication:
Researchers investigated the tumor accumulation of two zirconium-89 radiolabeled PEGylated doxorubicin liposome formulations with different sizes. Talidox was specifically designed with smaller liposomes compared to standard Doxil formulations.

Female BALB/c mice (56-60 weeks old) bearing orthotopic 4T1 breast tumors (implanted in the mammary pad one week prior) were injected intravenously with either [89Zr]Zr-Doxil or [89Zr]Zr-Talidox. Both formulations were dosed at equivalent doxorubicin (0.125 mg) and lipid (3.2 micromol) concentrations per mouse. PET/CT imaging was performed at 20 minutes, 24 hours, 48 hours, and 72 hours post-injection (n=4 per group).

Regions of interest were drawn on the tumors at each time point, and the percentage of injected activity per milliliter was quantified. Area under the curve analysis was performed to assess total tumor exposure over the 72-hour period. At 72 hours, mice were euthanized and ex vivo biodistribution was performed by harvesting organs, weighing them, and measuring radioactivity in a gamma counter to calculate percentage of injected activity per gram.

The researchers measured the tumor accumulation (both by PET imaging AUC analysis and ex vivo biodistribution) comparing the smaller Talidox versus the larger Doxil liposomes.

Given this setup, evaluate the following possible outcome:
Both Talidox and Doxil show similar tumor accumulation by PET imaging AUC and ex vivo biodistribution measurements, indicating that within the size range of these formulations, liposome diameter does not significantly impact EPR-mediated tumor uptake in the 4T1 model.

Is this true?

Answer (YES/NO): YES